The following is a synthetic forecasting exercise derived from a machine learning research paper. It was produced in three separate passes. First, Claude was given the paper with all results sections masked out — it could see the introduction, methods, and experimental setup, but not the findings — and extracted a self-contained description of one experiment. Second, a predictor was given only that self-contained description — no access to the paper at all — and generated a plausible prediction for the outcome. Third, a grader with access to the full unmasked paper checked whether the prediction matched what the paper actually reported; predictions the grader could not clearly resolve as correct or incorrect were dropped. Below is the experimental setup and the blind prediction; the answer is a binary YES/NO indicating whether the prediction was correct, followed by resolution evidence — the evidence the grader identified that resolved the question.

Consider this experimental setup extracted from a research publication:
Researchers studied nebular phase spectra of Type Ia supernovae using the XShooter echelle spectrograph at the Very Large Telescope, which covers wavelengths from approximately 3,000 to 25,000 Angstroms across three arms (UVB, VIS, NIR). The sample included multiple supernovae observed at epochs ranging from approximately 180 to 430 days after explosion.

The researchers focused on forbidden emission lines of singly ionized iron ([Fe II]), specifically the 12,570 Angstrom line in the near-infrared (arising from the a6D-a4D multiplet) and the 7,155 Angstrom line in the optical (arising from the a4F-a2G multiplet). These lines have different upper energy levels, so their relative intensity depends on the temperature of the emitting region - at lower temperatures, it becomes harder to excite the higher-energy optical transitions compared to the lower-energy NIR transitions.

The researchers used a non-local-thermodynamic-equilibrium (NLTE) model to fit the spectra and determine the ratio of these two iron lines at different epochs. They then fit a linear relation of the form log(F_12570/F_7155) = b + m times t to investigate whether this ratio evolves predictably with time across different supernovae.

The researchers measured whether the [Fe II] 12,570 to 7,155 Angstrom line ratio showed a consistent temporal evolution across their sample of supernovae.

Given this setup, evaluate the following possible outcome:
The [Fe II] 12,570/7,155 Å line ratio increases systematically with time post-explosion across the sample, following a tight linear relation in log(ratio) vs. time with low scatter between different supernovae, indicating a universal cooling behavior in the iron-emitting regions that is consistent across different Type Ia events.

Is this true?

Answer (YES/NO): YES